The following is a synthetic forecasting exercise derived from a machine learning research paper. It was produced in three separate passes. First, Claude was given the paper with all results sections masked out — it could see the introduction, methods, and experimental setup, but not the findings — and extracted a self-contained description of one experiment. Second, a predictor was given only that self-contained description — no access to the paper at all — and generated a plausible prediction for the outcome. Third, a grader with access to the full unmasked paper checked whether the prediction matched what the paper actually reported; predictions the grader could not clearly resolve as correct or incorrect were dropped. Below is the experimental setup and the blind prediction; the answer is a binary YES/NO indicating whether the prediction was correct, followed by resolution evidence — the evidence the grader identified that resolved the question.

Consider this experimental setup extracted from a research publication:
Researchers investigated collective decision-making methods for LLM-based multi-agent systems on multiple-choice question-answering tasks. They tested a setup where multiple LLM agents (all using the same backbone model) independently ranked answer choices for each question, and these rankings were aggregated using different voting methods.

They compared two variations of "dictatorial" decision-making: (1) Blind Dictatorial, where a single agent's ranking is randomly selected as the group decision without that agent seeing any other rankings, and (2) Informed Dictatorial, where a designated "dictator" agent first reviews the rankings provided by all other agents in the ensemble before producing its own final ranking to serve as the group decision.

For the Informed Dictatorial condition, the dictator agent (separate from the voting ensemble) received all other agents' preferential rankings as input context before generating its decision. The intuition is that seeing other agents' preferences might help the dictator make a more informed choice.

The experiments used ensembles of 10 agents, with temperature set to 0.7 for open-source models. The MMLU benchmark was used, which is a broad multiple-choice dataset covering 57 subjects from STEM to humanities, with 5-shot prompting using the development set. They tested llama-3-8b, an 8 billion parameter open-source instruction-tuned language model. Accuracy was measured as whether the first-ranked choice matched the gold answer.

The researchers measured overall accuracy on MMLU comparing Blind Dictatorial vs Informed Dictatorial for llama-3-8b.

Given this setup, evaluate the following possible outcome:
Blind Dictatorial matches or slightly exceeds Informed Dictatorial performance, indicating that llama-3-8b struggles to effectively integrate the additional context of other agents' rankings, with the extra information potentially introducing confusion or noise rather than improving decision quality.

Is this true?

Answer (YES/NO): NO